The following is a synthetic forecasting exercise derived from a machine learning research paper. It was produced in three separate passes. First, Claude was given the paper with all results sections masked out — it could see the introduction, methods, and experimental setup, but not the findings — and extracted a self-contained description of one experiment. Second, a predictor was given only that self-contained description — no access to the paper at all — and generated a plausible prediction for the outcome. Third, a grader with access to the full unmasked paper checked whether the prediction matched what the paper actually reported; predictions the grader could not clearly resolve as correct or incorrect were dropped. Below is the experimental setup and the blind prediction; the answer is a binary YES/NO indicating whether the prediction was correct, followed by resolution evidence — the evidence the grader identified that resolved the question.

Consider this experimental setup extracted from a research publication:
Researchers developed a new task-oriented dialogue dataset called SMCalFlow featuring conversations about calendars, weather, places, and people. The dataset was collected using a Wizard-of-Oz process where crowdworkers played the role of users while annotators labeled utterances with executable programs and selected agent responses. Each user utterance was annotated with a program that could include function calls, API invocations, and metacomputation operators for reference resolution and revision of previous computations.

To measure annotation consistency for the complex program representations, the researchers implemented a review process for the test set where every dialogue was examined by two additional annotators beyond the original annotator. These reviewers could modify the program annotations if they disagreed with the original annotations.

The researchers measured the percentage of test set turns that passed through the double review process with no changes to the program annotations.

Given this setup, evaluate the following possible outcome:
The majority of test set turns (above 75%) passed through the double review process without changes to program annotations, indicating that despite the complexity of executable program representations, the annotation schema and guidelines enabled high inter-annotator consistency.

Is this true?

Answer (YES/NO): NO